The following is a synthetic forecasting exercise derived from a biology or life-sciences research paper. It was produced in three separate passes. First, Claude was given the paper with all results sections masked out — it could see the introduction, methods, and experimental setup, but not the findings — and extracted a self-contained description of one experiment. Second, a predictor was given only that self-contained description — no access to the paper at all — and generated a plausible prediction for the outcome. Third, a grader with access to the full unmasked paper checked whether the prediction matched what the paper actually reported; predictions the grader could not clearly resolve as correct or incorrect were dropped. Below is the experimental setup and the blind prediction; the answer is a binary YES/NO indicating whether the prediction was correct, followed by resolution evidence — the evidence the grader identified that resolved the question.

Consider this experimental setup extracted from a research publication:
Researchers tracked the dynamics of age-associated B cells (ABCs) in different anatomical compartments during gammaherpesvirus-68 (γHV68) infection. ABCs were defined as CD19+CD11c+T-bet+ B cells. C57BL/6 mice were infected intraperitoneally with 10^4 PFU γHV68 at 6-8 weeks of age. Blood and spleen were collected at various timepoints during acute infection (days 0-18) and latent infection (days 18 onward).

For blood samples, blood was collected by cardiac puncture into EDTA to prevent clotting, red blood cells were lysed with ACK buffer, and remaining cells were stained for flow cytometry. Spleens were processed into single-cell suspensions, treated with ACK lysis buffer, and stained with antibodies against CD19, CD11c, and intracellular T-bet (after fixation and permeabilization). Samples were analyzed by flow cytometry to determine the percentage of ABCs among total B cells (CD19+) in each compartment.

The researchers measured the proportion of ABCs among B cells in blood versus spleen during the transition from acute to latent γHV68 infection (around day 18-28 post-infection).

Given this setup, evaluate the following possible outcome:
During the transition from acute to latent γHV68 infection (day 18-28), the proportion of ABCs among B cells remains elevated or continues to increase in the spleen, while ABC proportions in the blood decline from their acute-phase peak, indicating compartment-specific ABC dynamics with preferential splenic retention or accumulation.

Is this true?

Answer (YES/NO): YES